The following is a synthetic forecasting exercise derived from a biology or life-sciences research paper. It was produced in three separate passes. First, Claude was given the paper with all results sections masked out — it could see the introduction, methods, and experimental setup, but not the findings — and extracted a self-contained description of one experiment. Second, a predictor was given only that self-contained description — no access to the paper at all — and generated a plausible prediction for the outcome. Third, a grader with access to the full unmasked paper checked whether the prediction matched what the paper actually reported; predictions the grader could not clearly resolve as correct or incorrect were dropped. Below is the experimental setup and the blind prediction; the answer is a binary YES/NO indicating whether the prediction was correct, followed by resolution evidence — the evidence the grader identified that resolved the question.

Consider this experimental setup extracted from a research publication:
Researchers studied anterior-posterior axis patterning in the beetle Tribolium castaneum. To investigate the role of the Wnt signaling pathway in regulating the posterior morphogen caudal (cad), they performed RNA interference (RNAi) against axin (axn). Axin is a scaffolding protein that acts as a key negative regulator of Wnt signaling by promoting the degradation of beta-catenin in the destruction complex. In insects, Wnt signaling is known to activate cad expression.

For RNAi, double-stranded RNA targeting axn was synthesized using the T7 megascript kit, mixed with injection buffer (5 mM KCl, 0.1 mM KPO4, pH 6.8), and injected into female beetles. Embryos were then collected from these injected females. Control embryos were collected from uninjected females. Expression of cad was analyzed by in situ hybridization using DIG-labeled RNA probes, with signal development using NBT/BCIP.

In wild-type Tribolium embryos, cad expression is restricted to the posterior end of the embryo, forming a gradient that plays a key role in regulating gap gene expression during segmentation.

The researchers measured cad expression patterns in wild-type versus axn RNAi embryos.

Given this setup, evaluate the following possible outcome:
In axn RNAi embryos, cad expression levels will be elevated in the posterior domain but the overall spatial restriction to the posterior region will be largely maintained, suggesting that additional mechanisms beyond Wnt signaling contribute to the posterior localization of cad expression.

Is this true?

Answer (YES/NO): NO